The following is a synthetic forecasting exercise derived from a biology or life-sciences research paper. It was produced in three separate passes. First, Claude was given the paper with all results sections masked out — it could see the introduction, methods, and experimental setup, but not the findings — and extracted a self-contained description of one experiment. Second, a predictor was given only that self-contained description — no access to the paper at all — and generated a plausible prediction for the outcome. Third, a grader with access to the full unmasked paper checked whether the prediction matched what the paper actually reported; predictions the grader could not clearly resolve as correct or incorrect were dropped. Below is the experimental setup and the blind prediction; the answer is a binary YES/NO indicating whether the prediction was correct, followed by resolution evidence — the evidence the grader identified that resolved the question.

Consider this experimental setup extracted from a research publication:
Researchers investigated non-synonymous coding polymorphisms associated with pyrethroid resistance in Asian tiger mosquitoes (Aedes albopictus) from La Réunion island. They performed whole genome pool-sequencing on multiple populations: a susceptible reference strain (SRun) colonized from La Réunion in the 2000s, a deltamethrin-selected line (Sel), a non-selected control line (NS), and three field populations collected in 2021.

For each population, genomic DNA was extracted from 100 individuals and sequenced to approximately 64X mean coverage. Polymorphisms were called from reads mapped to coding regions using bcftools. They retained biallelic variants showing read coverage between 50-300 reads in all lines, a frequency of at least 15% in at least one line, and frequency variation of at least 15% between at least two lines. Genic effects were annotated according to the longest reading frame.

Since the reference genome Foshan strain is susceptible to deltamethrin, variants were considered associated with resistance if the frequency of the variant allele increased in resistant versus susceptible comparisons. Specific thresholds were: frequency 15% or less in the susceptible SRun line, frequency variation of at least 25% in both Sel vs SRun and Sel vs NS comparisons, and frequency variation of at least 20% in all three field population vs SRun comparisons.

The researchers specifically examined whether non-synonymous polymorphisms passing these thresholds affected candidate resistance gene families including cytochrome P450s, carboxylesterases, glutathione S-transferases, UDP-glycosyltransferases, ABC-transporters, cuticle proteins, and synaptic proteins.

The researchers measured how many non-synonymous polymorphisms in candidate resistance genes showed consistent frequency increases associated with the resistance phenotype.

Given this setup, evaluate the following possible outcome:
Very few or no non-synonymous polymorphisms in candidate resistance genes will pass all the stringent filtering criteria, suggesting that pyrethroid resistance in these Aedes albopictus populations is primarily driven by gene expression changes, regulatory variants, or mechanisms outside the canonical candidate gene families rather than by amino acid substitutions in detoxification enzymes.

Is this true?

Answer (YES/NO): NO